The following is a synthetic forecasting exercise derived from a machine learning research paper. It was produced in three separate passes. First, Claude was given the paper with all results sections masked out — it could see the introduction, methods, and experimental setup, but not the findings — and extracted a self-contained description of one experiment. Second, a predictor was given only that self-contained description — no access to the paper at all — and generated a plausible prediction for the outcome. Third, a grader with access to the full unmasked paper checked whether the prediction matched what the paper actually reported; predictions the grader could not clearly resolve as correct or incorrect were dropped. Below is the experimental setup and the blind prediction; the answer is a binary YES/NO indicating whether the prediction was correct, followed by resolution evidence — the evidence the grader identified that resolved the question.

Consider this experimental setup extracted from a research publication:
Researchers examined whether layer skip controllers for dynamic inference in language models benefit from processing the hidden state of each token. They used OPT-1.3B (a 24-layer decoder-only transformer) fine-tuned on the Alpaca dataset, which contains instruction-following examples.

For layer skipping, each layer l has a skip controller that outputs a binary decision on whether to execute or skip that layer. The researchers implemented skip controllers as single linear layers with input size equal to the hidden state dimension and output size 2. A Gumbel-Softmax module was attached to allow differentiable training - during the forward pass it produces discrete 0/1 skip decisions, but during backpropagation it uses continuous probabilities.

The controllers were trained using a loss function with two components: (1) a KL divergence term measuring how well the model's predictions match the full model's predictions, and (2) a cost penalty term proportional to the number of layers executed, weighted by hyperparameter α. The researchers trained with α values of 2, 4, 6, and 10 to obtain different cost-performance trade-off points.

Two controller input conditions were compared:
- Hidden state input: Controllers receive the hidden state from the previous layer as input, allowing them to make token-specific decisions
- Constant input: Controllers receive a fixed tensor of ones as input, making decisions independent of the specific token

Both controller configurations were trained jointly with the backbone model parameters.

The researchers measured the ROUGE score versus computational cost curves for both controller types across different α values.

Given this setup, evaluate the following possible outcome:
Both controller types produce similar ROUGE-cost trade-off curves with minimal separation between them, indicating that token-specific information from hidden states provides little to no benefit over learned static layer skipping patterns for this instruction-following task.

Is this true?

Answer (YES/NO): YES